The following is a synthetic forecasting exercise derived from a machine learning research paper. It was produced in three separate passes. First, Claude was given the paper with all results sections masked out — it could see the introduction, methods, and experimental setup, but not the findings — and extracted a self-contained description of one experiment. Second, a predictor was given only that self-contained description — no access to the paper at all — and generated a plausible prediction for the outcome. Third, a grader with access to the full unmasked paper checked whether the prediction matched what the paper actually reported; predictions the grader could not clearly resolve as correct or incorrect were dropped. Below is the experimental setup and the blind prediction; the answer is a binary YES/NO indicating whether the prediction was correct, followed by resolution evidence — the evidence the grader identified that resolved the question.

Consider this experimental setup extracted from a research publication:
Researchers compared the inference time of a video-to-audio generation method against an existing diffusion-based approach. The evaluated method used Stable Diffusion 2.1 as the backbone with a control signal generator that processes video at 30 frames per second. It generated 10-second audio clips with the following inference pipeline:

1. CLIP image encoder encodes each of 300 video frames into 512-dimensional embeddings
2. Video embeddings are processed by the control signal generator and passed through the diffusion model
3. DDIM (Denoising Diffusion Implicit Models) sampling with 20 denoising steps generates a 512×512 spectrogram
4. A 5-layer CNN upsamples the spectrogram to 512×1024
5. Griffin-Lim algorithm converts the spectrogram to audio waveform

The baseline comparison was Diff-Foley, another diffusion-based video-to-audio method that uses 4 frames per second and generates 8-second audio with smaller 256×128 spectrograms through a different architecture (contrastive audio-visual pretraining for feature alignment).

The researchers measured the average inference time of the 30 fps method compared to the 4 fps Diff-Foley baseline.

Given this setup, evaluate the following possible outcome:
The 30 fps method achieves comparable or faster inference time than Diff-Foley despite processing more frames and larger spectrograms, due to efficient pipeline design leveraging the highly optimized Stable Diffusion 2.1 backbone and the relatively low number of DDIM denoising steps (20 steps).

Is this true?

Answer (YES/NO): YES